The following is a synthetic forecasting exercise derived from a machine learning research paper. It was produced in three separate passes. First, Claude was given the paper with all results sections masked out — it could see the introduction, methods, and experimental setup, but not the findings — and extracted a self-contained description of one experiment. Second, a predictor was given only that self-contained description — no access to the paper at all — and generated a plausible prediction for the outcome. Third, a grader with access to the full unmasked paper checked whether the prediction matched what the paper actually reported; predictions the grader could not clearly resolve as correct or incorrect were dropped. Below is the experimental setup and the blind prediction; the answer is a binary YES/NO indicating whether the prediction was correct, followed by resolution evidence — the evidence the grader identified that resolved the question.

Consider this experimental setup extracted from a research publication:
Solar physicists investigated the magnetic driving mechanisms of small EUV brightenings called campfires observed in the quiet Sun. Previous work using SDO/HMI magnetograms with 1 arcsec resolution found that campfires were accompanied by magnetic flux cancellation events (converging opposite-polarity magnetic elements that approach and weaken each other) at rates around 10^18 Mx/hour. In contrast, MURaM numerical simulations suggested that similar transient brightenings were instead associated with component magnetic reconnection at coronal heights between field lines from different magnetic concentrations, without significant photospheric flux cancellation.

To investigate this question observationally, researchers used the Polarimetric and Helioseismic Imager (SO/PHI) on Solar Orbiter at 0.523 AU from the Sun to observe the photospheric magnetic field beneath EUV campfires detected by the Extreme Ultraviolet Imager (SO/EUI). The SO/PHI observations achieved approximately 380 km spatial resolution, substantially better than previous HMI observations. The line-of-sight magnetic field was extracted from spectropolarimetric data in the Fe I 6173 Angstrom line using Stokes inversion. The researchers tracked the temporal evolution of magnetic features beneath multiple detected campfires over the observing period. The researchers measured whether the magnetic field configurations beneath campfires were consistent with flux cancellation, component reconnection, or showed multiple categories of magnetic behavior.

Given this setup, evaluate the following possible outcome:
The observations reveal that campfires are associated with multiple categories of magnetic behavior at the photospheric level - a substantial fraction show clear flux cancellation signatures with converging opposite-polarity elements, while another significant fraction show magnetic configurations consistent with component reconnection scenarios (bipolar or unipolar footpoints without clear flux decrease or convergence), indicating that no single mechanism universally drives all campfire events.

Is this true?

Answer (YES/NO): NO